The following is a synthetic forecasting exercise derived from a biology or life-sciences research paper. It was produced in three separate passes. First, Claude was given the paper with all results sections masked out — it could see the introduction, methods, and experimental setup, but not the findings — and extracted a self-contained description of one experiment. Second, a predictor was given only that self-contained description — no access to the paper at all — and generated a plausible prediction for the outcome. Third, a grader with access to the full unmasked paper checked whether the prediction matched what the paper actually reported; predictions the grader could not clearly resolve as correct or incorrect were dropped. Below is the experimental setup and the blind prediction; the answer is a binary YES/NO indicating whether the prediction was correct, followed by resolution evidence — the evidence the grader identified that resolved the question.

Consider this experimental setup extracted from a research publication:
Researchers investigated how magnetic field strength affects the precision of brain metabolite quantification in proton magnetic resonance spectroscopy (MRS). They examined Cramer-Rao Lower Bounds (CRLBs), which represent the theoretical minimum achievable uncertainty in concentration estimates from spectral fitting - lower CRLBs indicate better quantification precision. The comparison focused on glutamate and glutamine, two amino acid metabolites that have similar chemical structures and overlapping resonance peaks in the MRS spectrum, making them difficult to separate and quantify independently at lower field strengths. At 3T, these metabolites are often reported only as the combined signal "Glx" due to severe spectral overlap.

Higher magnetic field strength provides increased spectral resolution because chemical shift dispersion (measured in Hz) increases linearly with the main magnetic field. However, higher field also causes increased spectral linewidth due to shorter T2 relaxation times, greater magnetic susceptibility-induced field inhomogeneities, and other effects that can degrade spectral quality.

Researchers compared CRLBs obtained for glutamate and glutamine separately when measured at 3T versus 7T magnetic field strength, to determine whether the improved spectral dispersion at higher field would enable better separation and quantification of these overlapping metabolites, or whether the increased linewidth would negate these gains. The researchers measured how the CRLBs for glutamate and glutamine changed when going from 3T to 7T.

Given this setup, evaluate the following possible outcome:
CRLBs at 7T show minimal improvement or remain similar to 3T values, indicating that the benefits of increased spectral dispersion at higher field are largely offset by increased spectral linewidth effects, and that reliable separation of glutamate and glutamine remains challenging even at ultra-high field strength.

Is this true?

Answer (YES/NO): NO